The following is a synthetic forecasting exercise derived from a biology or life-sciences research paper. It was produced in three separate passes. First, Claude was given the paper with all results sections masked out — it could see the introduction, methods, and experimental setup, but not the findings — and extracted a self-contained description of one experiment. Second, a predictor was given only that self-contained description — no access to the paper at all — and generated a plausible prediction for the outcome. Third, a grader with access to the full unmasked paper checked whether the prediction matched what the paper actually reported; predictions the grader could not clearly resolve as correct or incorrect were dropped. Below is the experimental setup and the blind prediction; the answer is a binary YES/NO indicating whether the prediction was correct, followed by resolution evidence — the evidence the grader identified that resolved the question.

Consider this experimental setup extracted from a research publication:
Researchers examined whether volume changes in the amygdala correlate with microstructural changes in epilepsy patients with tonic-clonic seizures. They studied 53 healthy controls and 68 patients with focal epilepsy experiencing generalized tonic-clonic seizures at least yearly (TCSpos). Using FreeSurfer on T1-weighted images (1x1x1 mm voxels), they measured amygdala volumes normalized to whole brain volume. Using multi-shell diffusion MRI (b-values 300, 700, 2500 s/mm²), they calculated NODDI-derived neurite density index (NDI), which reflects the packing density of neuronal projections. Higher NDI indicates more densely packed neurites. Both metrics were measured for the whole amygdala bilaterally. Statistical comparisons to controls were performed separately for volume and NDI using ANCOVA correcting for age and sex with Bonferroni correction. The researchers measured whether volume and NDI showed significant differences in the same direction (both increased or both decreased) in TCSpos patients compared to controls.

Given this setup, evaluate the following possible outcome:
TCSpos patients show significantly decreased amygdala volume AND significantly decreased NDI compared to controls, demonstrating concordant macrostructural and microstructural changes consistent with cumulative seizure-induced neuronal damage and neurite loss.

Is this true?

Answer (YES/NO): NO